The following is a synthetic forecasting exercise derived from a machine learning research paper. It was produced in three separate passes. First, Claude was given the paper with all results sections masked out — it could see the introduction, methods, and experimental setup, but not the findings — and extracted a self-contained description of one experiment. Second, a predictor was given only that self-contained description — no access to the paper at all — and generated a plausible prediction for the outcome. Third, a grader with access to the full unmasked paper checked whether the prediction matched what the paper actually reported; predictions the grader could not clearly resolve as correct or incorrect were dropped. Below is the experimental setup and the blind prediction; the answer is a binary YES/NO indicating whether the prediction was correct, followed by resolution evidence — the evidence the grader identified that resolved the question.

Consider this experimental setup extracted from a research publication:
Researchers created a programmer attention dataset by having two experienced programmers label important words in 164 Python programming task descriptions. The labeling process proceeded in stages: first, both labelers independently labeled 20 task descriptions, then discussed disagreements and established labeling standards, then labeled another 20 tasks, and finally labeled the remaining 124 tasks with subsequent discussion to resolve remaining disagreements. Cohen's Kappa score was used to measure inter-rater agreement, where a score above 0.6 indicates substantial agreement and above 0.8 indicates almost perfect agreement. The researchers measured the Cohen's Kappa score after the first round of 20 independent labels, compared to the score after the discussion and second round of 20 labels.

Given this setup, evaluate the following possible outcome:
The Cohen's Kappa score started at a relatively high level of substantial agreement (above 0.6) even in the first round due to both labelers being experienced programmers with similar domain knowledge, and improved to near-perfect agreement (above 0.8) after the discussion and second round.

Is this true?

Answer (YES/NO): NO